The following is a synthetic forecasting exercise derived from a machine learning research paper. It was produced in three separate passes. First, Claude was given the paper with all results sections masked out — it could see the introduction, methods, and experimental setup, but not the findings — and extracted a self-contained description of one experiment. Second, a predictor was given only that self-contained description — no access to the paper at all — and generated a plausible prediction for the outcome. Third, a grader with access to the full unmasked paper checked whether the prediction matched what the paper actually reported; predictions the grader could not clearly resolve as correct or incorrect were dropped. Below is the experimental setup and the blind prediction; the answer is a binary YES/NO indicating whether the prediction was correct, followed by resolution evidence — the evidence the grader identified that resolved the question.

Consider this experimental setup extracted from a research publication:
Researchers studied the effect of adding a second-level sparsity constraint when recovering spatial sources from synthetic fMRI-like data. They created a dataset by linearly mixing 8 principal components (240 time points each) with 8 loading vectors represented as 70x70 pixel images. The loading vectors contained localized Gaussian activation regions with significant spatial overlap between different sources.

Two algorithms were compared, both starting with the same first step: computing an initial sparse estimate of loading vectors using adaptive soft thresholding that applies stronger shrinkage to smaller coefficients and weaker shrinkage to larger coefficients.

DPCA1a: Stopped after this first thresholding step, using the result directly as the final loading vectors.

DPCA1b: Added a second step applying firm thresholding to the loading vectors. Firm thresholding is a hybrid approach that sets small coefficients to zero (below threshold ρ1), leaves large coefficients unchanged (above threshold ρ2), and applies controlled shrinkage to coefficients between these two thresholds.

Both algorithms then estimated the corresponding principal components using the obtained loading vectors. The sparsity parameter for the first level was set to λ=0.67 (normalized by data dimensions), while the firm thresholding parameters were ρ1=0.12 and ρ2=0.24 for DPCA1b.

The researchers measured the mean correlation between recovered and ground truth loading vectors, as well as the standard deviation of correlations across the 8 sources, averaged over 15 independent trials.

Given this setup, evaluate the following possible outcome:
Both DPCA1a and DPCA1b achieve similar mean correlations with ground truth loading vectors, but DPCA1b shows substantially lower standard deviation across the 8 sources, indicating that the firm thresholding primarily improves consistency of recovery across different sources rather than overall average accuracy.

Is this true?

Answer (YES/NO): NO